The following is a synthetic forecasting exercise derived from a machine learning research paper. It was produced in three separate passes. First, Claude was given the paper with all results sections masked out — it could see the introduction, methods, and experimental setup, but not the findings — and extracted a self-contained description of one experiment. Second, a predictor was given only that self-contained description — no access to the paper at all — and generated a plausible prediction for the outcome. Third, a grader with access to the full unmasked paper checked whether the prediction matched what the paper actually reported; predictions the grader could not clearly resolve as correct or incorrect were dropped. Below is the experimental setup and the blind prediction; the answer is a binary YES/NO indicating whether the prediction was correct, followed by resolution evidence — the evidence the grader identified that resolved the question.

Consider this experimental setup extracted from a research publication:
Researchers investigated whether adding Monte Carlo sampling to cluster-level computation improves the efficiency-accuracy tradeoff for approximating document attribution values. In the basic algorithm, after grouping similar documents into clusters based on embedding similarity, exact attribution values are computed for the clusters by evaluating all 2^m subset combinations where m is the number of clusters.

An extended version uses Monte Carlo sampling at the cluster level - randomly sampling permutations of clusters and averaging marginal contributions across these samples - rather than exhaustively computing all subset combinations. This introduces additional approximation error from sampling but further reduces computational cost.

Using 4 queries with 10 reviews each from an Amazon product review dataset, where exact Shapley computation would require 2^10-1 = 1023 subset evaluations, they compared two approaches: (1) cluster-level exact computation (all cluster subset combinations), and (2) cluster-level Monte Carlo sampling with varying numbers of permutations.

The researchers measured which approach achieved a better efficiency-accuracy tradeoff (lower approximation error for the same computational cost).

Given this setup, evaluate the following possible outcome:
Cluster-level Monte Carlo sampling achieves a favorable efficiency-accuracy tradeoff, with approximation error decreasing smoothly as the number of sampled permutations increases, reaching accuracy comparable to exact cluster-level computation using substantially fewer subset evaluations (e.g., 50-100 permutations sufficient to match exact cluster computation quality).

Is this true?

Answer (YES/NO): NO